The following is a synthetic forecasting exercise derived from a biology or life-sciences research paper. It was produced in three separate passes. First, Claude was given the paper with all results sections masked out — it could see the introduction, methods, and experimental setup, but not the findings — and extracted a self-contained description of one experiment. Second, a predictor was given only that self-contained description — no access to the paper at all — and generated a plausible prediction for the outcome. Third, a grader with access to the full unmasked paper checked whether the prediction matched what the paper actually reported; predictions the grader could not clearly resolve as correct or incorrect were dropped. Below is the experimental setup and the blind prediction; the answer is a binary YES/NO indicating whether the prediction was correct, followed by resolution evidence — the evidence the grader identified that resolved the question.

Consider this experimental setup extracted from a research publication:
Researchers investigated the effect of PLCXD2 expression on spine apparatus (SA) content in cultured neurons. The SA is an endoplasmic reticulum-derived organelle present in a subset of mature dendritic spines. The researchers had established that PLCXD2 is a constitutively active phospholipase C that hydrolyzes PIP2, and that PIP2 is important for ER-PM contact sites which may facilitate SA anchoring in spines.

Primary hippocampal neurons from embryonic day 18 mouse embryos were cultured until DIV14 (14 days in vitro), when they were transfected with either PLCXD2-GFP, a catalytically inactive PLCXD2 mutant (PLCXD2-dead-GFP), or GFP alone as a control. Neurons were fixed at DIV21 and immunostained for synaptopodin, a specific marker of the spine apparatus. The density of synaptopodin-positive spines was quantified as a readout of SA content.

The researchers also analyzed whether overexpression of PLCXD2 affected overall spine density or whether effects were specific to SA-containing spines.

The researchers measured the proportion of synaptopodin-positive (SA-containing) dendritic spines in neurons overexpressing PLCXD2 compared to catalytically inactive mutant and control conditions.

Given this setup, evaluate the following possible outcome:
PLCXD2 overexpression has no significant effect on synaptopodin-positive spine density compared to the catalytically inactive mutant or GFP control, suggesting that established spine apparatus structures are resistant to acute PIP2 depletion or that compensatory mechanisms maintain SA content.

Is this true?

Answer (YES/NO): NO